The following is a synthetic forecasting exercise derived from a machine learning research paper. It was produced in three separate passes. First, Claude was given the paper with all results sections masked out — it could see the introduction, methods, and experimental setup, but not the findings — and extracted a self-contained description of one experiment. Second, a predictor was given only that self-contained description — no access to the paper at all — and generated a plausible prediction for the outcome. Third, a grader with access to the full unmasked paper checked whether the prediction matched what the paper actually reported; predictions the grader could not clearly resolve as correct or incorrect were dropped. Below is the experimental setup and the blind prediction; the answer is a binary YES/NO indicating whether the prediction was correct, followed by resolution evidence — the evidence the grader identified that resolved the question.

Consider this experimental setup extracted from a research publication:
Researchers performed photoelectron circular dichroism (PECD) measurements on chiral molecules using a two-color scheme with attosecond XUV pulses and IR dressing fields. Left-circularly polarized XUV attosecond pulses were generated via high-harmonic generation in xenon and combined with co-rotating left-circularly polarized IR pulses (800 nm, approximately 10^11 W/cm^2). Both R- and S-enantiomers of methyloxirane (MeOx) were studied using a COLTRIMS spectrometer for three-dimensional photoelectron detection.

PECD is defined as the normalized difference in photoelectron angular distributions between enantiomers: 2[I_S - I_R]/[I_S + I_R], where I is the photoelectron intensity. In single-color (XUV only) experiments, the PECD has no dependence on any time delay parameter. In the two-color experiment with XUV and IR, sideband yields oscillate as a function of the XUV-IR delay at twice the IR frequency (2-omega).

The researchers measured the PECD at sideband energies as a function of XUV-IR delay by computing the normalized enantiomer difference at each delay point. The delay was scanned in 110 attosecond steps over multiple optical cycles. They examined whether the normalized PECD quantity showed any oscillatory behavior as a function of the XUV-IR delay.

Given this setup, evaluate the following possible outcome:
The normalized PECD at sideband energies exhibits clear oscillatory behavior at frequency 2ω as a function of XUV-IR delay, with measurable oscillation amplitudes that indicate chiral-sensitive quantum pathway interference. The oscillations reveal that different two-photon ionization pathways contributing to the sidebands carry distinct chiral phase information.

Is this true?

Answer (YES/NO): YES